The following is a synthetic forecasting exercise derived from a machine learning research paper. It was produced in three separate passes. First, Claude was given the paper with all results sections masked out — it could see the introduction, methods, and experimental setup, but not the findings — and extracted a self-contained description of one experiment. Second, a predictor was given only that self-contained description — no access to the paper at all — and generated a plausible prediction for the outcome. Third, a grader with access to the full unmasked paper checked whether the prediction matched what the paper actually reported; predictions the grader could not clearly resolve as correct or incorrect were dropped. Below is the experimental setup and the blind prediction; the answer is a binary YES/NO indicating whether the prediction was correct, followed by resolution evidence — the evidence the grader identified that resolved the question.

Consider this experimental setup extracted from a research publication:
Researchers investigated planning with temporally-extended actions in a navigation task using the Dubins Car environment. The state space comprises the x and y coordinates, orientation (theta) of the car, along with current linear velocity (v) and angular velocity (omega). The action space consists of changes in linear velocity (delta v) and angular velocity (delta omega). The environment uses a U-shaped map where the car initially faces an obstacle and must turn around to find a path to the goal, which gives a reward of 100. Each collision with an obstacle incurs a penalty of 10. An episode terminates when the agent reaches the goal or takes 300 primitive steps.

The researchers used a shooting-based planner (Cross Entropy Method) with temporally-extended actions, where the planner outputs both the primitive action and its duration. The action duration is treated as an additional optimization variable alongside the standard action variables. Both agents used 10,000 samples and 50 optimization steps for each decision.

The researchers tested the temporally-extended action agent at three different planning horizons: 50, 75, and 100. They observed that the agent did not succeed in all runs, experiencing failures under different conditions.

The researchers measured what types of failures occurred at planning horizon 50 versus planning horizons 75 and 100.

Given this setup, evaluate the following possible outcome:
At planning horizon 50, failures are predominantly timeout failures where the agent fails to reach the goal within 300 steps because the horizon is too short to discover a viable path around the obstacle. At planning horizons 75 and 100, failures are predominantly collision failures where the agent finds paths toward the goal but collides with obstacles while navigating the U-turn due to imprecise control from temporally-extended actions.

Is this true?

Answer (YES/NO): NO